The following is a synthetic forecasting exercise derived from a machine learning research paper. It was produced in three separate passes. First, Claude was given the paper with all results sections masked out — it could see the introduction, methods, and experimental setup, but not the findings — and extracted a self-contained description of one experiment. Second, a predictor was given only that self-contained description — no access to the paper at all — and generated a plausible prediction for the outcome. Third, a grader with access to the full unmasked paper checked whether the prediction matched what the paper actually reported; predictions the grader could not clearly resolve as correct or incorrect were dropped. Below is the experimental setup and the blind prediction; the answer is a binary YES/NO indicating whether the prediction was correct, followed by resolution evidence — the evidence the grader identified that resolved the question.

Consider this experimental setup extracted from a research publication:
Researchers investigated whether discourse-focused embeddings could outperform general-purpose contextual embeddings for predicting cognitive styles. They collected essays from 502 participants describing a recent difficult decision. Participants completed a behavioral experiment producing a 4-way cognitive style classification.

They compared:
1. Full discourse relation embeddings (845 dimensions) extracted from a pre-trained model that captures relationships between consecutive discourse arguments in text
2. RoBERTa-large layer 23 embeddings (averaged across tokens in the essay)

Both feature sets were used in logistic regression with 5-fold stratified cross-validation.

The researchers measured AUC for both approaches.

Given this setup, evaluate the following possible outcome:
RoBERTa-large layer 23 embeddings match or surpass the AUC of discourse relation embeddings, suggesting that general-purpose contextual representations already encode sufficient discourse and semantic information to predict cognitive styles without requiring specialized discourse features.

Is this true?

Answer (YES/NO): NO